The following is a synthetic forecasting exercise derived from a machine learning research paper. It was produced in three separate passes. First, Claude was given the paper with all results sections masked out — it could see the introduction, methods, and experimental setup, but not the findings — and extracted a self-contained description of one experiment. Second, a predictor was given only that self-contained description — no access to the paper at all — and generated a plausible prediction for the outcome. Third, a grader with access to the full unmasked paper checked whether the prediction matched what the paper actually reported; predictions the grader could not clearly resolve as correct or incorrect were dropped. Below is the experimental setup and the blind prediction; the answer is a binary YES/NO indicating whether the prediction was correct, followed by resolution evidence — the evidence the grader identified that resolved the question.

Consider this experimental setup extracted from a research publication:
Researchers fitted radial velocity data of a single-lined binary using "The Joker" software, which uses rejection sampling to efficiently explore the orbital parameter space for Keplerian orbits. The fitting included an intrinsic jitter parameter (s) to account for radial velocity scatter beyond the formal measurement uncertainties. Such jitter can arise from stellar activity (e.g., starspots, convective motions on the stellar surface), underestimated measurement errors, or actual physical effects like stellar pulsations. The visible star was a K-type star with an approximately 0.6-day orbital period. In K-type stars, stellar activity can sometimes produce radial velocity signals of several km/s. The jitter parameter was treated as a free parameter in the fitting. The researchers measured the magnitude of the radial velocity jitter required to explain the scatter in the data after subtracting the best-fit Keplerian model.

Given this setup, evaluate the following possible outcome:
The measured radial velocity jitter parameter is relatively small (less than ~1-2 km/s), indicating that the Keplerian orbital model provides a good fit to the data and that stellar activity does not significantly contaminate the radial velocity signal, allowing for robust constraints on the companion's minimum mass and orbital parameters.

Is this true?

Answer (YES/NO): YES